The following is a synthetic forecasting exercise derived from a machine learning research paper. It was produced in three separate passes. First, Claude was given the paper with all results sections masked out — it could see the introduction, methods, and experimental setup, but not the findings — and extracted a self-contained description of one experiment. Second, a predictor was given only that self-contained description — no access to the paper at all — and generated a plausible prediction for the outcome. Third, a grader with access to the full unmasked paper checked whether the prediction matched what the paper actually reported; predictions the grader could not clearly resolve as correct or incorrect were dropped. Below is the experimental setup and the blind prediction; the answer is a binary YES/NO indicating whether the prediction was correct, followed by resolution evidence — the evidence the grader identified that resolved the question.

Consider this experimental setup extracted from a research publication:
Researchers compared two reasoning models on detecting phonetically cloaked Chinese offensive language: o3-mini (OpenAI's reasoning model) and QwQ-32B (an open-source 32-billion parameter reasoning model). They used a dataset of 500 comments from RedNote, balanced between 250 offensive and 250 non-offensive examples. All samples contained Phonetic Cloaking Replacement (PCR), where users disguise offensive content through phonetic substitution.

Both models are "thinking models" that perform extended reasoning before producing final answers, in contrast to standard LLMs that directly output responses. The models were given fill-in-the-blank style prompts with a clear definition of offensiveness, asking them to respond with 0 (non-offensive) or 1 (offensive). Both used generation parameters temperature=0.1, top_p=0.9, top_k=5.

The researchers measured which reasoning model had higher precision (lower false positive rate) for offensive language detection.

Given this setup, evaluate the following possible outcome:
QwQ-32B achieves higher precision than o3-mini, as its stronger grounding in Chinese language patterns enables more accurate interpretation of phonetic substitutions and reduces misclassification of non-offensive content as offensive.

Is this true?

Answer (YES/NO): NO